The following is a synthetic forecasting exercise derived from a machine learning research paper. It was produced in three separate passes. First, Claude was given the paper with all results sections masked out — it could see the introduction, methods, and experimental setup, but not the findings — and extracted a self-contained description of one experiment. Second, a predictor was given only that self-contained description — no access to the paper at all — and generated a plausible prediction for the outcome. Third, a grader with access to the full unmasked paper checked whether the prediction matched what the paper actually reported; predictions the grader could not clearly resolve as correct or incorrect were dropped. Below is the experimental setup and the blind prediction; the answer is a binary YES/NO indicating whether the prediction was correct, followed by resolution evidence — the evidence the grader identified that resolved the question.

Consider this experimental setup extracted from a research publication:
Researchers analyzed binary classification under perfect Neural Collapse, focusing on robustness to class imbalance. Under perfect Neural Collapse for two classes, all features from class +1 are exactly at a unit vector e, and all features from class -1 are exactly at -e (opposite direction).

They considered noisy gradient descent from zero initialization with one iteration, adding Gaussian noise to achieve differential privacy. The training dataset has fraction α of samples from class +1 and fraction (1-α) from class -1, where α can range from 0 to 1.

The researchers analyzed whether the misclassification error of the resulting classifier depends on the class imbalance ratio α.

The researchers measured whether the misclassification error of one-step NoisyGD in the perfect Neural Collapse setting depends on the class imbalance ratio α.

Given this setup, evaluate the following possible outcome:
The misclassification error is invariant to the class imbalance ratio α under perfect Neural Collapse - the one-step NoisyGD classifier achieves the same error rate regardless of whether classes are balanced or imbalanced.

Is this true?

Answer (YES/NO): YES